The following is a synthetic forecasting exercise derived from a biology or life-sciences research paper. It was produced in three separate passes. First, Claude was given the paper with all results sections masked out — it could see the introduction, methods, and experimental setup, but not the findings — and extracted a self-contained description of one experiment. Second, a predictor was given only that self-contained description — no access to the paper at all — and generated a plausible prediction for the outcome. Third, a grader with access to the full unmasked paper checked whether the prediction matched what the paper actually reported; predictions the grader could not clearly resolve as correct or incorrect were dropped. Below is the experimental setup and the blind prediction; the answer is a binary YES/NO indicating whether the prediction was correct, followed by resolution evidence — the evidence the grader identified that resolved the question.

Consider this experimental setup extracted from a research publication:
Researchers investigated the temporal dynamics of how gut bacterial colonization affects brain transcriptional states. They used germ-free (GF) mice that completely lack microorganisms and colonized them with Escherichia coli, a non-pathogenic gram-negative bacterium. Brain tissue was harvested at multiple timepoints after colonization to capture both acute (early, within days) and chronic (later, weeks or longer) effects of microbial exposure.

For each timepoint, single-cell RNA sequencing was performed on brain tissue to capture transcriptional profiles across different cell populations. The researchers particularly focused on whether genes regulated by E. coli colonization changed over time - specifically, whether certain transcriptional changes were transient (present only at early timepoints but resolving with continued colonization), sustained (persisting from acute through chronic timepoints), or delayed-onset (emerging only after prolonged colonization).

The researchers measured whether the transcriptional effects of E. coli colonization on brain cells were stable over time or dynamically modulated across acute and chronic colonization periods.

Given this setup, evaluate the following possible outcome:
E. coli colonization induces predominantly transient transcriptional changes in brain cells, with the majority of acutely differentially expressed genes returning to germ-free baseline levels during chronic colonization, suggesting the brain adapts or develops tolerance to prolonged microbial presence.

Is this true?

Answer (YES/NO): NO